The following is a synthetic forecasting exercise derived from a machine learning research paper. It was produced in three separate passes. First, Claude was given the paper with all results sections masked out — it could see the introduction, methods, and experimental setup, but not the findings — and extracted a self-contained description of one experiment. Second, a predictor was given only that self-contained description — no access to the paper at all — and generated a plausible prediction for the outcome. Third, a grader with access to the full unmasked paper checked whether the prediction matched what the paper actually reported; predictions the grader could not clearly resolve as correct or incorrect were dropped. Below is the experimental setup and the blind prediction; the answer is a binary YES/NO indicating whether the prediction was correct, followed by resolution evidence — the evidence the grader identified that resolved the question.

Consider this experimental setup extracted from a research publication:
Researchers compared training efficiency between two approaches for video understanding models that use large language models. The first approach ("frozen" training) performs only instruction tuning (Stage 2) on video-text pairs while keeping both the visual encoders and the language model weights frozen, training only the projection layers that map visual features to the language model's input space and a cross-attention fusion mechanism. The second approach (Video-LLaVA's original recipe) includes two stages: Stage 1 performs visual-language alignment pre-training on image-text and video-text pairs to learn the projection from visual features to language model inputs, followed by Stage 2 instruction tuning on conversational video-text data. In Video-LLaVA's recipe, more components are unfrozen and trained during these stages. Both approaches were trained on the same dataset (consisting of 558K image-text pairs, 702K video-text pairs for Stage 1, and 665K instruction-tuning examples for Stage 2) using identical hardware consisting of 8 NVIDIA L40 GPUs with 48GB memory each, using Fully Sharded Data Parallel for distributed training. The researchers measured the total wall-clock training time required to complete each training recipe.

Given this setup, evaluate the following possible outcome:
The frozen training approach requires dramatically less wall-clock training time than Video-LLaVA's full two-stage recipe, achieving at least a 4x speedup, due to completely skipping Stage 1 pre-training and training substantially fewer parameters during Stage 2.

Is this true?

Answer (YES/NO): NO